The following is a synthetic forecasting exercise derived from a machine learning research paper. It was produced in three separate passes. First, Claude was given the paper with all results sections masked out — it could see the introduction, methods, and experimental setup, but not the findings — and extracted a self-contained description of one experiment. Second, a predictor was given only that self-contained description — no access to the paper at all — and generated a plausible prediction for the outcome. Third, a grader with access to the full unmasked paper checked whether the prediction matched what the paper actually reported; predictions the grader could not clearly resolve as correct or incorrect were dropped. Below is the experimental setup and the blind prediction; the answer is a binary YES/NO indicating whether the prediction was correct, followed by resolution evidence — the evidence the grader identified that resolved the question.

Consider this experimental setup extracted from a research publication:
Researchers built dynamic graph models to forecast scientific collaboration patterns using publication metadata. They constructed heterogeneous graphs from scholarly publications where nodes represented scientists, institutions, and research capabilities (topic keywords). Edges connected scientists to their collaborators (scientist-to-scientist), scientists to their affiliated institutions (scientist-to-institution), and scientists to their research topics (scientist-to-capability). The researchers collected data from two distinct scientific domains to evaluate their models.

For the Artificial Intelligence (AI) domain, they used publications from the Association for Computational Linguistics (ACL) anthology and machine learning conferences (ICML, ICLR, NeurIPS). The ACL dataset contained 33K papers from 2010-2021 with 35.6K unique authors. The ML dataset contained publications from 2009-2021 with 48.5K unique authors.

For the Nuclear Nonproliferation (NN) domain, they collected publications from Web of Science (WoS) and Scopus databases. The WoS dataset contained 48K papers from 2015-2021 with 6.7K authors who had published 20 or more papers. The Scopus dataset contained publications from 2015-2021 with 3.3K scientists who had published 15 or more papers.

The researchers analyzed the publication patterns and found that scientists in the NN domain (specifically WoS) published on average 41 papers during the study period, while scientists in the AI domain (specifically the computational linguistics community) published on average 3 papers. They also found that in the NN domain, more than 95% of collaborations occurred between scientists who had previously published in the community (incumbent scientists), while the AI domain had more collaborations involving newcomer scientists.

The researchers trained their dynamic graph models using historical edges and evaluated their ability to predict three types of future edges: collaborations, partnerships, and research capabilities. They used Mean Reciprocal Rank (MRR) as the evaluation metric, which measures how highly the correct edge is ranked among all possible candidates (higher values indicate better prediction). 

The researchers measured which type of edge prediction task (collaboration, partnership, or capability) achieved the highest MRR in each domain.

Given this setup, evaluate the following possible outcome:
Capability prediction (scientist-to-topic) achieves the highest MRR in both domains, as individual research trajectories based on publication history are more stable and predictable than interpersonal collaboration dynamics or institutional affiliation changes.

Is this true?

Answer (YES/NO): NO